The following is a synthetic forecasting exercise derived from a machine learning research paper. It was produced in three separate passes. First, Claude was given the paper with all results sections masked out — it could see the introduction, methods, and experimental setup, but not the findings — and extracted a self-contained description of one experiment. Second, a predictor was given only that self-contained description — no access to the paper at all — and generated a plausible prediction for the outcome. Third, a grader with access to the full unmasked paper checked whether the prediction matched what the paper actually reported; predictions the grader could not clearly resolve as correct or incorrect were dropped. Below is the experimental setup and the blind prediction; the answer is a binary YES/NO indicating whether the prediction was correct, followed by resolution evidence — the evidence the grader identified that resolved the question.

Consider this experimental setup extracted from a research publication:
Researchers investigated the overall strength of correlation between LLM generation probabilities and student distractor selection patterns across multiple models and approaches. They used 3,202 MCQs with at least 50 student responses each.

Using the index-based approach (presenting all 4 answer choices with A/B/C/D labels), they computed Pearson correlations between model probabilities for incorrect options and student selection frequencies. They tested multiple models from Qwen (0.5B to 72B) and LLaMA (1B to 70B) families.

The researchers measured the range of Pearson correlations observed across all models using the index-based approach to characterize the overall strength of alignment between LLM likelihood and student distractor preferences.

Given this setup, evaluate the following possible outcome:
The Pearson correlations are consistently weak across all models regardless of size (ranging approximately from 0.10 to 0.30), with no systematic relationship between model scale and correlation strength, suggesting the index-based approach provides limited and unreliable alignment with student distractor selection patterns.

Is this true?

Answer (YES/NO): NO